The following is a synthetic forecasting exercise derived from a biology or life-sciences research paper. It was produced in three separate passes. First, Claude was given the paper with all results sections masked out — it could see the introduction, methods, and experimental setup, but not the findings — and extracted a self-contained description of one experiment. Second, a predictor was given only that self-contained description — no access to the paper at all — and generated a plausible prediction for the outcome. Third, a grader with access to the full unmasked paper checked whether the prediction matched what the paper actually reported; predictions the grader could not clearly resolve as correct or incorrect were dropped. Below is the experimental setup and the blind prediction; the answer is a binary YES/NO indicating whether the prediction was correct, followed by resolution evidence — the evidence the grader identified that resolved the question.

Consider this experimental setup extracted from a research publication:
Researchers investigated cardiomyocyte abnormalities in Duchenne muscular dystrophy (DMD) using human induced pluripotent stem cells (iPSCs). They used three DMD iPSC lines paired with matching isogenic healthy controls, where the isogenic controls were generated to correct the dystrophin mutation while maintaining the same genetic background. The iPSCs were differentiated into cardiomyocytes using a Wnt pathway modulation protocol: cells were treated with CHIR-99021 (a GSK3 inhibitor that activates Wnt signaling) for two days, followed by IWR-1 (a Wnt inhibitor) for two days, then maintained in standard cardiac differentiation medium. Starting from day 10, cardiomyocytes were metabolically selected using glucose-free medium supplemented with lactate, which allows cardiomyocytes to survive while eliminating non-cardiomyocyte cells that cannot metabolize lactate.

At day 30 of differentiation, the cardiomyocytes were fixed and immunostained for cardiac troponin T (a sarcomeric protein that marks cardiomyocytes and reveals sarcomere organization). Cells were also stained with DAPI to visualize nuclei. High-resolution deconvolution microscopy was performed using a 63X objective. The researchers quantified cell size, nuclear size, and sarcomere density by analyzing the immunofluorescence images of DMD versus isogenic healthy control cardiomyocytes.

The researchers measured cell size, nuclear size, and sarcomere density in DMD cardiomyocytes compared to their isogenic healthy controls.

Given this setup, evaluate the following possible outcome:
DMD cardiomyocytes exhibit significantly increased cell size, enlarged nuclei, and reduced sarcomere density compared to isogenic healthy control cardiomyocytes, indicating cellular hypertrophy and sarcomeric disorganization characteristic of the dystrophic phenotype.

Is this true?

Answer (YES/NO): NO